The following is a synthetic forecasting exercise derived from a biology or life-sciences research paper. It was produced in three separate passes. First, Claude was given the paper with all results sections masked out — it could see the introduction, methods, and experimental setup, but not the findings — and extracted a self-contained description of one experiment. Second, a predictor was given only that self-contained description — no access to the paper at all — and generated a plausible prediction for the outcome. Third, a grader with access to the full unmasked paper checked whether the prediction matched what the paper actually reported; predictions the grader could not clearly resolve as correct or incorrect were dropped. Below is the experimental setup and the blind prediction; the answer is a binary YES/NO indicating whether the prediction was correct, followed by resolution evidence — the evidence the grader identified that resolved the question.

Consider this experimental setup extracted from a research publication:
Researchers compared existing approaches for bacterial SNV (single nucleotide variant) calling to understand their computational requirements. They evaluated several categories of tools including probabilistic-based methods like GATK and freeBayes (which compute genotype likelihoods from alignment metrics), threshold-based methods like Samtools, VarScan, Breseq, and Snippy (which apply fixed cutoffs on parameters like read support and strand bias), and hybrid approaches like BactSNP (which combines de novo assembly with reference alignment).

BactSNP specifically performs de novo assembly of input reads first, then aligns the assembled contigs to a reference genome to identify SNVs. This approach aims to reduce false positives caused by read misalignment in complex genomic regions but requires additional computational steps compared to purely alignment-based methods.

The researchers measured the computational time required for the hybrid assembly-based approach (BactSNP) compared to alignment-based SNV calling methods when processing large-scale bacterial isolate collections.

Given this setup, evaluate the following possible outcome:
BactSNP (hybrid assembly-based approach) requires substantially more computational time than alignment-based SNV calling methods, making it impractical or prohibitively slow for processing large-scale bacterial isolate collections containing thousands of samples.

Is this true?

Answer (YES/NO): NO